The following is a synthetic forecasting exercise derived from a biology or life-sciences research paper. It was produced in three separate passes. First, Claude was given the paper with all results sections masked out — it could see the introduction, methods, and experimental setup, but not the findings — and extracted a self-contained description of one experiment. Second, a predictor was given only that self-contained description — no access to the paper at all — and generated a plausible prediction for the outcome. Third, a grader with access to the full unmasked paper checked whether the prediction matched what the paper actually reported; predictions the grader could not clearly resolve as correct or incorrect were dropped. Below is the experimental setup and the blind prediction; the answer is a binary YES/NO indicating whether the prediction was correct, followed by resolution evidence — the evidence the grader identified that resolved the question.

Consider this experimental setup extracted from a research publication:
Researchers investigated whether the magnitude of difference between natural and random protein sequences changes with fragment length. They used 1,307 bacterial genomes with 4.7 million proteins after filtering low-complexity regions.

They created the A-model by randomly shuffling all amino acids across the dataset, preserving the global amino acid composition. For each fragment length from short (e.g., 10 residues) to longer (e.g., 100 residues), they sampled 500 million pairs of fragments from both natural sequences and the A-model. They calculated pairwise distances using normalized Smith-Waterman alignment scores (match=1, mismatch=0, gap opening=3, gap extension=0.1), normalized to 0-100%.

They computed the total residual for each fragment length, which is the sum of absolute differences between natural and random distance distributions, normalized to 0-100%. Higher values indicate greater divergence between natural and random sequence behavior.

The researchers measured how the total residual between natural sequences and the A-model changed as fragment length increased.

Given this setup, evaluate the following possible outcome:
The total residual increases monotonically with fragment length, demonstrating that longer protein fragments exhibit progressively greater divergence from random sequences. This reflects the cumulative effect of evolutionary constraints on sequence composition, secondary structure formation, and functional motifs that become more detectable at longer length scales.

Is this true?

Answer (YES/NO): YES